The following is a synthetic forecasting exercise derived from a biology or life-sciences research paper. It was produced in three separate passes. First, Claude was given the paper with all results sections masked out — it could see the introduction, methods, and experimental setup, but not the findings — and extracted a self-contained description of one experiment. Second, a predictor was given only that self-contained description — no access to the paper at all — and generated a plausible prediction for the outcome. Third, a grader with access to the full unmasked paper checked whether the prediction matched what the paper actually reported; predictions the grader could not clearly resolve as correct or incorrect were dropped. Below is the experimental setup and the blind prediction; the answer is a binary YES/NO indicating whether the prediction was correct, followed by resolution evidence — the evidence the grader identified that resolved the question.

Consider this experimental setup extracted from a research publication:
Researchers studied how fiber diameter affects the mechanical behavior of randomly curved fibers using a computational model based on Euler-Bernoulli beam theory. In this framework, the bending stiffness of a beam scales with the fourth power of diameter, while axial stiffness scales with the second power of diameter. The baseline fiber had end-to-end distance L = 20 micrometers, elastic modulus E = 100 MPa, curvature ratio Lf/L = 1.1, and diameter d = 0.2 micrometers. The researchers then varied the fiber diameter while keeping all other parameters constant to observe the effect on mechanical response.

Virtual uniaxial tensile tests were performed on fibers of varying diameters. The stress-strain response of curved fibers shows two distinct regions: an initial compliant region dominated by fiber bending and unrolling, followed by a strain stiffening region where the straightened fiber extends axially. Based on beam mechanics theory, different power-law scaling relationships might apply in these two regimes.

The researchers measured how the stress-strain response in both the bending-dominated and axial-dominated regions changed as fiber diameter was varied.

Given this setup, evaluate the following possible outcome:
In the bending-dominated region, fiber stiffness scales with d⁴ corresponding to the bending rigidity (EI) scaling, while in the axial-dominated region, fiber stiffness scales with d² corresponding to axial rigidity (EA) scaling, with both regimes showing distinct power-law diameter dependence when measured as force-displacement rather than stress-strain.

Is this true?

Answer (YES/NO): YES